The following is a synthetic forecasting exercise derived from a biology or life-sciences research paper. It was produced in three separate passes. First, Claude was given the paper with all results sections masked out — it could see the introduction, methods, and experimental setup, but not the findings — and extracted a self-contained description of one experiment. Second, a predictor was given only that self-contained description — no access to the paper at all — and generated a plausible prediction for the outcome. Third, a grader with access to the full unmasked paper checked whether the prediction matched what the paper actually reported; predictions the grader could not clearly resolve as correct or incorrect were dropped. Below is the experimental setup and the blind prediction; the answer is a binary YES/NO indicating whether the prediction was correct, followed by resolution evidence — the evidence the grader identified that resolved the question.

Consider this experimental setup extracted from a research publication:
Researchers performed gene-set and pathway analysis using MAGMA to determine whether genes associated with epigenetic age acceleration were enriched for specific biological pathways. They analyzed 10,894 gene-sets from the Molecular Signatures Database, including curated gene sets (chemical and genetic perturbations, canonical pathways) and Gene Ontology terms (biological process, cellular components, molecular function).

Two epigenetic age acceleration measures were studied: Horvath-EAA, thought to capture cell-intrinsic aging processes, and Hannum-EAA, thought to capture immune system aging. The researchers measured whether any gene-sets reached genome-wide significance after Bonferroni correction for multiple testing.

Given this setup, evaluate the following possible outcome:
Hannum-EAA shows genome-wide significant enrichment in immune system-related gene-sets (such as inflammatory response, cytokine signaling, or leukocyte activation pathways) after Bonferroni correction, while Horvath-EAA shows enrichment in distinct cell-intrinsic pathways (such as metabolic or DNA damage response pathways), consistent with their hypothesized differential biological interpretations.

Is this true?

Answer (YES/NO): NO